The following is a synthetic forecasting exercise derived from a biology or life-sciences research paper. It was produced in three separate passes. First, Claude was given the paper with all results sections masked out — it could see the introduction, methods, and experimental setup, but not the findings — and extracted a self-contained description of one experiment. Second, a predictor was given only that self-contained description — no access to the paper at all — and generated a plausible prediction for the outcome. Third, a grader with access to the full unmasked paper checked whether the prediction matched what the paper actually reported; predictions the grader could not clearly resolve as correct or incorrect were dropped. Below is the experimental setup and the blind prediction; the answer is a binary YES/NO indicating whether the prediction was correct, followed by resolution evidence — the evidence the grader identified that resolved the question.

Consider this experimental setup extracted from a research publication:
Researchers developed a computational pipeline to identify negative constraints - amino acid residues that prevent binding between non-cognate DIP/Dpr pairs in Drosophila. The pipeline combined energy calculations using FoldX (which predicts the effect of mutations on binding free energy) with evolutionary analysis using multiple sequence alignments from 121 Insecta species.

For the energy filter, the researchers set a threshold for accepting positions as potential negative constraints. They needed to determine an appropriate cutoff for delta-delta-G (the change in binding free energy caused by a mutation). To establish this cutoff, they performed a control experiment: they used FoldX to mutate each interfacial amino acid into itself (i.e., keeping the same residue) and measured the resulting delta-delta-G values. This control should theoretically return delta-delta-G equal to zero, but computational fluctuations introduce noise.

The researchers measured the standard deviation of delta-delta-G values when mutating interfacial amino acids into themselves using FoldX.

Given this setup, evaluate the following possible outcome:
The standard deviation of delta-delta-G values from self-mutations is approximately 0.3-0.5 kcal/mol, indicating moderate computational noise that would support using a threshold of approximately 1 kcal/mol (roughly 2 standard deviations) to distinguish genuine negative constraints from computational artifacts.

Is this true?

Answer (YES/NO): NO